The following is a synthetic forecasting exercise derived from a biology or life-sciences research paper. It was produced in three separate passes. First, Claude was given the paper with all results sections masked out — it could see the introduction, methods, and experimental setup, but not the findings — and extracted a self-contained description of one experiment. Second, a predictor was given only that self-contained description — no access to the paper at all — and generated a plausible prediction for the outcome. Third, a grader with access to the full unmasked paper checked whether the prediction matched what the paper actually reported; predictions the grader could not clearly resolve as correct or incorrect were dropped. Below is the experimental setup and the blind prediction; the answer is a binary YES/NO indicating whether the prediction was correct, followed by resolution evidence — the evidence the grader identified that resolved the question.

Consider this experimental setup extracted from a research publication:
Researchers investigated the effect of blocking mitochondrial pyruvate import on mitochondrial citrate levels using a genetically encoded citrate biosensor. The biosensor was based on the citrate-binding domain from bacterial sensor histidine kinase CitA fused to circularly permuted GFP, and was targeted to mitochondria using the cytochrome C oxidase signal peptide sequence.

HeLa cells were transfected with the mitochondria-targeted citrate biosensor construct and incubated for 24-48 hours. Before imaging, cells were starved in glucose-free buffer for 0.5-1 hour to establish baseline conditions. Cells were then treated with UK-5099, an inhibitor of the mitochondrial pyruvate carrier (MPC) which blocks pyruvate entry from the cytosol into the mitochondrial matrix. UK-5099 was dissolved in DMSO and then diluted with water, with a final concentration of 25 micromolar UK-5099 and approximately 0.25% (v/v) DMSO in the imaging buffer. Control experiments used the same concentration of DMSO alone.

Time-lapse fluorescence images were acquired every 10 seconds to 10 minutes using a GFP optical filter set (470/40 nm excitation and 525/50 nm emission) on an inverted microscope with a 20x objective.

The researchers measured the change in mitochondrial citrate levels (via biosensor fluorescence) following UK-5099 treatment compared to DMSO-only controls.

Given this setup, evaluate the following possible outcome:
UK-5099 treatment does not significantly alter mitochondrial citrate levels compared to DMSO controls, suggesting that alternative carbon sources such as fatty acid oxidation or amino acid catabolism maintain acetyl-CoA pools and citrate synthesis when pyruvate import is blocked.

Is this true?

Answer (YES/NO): NO